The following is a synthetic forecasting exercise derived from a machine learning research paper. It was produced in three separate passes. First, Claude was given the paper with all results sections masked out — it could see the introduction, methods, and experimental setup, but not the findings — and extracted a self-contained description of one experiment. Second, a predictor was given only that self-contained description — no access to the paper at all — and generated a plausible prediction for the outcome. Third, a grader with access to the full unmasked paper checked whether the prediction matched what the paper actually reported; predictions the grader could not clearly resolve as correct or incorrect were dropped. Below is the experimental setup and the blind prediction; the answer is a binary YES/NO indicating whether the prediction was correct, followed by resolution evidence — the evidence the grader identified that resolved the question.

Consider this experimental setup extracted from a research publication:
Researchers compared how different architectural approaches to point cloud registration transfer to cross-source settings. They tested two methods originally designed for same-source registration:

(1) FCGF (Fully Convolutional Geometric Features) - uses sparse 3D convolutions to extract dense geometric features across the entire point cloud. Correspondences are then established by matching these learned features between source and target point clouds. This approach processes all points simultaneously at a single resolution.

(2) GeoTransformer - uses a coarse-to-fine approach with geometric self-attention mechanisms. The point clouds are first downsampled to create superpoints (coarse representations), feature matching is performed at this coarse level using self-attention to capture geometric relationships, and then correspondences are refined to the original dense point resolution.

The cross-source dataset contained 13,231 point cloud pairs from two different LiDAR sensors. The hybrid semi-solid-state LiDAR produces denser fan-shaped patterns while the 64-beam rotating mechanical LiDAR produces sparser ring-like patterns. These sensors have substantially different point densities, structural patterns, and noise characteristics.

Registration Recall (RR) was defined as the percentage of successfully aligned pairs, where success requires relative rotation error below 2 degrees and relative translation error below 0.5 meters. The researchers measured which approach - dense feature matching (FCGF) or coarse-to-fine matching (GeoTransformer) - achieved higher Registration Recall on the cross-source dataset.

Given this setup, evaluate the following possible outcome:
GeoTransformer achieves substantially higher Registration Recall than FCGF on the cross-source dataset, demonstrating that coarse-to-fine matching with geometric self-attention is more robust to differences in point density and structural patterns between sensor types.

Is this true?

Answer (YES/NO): YES